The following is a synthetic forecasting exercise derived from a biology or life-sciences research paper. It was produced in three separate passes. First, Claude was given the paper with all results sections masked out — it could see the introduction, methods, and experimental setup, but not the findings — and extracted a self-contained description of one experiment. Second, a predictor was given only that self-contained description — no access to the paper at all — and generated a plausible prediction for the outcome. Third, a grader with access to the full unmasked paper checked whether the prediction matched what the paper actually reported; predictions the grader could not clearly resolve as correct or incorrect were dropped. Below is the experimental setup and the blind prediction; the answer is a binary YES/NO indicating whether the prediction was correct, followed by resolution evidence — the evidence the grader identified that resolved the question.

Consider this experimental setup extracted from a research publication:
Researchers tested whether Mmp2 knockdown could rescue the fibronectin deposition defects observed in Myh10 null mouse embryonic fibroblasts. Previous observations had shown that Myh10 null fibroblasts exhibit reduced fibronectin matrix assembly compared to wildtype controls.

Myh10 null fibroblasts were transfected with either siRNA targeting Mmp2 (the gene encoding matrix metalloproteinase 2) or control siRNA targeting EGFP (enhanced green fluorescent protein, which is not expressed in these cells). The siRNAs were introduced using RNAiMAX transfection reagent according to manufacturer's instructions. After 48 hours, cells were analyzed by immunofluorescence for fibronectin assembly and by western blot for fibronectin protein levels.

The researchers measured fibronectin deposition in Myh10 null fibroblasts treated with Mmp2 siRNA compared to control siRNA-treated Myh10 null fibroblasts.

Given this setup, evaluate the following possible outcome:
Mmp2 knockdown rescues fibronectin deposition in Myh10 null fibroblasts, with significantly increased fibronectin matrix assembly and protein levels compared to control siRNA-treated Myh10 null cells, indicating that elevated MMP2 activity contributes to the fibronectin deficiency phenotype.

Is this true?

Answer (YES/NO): NO